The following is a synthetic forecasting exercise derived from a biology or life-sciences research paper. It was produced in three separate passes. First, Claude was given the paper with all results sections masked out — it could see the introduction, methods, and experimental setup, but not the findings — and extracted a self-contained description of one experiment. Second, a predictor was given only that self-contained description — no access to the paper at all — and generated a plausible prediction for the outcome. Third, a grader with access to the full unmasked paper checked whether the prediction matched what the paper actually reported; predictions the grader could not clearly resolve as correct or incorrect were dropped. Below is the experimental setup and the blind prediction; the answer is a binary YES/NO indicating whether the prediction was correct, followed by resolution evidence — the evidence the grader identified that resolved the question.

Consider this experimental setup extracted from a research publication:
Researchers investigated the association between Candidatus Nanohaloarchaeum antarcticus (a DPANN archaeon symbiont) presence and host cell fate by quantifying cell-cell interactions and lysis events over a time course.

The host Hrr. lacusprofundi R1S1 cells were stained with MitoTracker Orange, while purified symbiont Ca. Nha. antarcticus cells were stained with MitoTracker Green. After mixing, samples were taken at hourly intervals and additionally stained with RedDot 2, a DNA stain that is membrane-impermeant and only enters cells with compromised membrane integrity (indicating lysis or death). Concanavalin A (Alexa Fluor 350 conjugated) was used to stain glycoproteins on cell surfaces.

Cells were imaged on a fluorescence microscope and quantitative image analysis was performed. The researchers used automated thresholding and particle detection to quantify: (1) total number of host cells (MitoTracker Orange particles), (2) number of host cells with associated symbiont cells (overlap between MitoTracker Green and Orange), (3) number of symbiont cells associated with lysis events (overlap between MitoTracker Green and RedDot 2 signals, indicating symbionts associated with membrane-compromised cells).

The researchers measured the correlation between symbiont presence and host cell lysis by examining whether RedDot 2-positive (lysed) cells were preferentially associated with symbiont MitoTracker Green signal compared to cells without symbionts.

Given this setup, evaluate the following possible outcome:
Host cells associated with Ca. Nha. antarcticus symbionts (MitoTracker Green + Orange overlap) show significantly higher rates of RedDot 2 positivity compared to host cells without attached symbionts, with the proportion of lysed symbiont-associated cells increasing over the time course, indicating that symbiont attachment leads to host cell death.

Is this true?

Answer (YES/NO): YES